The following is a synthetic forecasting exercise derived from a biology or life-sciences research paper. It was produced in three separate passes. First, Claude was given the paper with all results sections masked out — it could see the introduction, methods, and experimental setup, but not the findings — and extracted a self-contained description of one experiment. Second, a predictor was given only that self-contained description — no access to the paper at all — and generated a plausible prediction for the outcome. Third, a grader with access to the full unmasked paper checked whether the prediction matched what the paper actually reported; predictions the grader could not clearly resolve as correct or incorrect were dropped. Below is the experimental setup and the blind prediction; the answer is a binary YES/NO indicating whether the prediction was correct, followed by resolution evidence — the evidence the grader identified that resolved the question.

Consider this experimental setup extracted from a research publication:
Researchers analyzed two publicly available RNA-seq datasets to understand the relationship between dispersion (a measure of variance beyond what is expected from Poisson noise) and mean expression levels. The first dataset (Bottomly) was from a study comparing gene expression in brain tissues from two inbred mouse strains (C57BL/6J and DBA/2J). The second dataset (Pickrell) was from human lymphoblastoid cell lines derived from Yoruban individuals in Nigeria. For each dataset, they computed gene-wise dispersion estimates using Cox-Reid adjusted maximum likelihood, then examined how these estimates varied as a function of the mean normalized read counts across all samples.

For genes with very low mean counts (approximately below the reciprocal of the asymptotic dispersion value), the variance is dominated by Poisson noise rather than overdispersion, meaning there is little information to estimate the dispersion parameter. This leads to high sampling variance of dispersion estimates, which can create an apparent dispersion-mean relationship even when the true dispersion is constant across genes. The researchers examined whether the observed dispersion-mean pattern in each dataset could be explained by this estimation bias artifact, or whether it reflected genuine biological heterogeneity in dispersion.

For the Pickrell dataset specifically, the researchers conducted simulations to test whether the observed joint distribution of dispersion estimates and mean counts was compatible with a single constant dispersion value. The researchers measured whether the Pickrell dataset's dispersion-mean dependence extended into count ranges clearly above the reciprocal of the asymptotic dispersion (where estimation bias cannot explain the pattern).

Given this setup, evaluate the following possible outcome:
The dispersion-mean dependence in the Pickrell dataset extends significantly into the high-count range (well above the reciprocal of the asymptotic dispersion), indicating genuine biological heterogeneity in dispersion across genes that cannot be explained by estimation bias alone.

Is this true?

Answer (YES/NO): YES